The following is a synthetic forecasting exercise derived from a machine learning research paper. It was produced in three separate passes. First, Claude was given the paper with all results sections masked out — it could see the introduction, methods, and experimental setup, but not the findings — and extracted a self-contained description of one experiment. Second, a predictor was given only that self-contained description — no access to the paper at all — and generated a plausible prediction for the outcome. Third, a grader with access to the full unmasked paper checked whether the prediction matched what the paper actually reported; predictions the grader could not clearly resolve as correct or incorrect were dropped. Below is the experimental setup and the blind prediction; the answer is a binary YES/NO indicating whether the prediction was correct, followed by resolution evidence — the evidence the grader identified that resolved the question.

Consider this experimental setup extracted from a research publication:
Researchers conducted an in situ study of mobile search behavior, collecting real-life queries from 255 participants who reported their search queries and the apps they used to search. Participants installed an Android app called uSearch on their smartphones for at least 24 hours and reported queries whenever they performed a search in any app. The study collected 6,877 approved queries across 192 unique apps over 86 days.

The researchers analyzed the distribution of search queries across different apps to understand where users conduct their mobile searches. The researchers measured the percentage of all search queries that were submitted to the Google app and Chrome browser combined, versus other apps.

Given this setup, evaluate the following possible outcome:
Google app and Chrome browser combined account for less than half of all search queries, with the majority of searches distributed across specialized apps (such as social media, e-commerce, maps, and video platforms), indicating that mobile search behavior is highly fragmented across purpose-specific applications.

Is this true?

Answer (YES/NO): YES